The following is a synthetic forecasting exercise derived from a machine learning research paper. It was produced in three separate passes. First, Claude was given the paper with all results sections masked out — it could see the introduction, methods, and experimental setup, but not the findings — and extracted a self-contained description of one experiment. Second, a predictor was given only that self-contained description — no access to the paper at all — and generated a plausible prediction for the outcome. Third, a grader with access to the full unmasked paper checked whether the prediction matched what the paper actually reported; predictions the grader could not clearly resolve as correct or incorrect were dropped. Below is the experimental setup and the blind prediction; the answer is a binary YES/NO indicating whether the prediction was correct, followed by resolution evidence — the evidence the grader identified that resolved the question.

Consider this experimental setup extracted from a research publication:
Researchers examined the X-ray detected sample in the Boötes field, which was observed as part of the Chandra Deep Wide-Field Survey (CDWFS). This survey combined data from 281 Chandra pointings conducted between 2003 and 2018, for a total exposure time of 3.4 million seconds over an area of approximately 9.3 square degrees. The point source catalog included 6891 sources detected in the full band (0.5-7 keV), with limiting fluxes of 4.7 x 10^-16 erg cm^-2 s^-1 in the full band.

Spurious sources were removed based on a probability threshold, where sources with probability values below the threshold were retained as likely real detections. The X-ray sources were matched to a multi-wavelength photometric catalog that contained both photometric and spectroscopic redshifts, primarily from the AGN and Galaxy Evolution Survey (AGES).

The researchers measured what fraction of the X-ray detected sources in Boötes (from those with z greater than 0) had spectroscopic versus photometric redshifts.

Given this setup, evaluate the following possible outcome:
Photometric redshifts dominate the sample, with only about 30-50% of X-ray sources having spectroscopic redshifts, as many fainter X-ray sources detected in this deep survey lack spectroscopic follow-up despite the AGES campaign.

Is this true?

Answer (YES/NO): YES